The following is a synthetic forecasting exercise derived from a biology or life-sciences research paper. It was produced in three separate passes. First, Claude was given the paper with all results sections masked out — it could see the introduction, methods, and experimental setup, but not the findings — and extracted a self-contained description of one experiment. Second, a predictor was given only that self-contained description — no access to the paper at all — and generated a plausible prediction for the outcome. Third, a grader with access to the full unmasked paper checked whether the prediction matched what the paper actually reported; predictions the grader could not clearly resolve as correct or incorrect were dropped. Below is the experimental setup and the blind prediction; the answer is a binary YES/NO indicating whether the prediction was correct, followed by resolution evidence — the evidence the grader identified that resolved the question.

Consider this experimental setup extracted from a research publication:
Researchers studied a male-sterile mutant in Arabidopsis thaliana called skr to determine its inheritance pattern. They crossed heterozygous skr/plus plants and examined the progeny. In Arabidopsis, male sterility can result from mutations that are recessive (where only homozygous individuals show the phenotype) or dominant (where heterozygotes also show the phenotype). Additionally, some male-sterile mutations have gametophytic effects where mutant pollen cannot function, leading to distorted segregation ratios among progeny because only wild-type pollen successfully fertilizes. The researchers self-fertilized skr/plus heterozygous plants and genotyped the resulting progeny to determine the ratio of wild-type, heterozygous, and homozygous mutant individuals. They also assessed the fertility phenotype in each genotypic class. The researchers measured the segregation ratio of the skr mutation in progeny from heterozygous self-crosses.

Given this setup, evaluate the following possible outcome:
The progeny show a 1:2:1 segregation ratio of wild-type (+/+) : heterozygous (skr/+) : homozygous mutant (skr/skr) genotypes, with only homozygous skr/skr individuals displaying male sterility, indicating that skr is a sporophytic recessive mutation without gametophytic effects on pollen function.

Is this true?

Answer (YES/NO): YES